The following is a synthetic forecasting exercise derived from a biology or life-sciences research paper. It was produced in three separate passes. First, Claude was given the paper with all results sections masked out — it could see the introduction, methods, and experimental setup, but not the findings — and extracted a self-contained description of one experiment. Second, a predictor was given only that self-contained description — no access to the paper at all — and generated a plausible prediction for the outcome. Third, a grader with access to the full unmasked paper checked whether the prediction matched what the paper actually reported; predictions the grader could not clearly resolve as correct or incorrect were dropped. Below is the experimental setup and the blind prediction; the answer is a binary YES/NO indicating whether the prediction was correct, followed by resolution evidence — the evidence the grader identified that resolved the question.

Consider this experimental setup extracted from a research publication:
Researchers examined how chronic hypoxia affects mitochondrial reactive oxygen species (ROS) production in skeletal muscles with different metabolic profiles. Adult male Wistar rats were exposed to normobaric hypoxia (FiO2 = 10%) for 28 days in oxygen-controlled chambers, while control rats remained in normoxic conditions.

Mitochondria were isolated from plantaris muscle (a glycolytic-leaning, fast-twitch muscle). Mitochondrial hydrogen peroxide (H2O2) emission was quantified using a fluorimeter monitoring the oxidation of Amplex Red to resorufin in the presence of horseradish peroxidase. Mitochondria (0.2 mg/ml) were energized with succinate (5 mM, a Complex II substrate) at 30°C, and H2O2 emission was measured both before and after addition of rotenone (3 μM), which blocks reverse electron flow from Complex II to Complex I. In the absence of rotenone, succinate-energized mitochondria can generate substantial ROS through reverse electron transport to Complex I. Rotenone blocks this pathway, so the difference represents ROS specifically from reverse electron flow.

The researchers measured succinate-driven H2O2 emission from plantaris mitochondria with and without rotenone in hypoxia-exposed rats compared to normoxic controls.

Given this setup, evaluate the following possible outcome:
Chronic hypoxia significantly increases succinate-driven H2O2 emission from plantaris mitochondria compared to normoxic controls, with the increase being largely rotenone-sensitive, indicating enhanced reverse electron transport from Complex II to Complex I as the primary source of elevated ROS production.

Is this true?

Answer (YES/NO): NO